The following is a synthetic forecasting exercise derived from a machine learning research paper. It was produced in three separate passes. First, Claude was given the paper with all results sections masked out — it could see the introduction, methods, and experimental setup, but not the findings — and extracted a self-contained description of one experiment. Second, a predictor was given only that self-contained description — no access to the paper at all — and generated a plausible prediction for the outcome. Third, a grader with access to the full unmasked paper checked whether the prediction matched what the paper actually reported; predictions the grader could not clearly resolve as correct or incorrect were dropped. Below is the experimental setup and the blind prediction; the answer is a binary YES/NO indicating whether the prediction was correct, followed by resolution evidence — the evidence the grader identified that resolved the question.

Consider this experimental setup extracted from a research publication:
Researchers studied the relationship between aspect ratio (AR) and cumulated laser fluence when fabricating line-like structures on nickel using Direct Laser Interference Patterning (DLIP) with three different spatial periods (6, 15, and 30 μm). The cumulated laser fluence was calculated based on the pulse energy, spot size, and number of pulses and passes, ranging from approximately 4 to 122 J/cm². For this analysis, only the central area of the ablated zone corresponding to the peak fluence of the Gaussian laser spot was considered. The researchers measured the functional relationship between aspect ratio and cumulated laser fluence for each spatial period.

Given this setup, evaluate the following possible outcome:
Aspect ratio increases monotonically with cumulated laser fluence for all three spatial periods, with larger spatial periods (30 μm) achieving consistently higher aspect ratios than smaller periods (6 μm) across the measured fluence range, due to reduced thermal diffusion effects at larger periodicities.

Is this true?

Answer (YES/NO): NO